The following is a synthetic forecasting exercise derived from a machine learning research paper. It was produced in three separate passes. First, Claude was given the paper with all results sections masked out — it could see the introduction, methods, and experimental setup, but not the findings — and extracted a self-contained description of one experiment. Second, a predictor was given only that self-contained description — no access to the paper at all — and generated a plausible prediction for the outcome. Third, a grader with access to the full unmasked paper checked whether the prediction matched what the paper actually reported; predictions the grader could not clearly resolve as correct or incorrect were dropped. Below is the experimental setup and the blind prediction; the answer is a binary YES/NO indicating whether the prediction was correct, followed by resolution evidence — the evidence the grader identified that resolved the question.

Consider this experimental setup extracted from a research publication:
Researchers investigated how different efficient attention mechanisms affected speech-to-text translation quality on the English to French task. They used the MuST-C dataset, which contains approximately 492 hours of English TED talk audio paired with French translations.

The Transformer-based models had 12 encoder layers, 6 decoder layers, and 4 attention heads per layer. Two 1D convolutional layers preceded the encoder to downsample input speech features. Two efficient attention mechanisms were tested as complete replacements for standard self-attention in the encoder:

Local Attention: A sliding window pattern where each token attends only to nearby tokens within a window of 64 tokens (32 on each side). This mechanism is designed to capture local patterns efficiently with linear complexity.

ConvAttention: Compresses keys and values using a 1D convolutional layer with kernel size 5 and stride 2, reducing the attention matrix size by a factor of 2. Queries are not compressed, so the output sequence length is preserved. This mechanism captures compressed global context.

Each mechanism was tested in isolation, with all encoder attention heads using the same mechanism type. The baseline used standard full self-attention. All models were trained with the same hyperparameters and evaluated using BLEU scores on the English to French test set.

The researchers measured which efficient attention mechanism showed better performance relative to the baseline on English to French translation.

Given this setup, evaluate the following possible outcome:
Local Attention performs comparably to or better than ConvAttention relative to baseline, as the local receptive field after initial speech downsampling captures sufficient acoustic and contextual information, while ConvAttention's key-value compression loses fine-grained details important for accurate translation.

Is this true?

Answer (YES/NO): NO